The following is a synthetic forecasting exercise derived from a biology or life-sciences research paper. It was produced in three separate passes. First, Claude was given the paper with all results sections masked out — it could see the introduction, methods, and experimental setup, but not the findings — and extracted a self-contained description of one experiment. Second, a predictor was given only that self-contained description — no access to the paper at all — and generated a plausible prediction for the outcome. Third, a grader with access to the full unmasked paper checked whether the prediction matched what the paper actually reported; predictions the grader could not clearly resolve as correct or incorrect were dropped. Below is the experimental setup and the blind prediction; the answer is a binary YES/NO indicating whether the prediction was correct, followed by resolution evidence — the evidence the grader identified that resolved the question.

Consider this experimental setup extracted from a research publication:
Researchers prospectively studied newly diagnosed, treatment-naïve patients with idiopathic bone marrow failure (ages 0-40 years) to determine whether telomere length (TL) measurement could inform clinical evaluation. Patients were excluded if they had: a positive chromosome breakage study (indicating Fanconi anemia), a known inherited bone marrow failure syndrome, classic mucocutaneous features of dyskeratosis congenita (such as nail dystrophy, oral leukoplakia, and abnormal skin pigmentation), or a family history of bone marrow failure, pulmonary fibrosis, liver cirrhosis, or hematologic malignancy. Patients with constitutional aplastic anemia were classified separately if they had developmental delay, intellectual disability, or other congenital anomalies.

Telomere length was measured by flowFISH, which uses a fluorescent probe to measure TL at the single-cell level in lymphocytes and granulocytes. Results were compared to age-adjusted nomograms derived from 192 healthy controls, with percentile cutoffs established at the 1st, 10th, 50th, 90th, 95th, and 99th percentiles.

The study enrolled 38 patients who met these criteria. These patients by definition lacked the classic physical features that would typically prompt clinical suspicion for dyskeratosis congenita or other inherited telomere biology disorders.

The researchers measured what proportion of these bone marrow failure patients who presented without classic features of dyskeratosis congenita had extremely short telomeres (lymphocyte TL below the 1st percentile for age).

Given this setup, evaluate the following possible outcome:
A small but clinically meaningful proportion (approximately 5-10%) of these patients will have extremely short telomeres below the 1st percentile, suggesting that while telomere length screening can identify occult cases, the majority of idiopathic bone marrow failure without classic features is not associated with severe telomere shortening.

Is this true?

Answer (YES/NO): NO